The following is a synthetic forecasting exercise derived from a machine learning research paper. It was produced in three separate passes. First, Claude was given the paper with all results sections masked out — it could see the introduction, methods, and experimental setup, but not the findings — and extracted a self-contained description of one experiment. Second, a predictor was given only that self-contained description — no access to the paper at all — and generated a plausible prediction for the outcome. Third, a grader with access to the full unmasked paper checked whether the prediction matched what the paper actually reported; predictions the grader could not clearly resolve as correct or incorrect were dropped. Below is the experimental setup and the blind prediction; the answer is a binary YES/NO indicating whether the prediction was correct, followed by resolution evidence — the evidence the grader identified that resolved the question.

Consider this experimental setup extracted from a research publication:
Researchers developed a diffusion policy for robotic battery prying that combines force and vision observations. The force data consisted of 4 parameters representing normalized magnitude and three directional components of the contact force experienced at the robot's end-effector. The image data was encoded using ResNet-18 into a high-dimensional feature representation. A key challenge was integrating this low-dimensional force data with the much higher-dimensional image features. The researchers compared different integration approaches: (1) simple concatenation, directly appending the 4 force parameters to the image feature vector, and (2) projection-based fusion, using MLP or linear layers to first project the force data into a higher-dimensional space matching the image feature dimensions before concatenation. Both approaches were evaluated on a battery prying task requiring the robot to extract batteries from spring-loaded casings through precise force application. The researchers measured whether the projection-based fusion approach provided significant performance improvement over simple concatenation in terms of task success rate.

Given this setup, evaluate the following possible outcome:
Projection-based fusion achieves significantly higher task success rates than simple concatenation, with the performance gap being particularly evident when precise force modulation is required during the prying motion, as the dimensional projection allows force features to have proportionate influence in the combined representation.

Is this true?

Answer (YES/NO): NO